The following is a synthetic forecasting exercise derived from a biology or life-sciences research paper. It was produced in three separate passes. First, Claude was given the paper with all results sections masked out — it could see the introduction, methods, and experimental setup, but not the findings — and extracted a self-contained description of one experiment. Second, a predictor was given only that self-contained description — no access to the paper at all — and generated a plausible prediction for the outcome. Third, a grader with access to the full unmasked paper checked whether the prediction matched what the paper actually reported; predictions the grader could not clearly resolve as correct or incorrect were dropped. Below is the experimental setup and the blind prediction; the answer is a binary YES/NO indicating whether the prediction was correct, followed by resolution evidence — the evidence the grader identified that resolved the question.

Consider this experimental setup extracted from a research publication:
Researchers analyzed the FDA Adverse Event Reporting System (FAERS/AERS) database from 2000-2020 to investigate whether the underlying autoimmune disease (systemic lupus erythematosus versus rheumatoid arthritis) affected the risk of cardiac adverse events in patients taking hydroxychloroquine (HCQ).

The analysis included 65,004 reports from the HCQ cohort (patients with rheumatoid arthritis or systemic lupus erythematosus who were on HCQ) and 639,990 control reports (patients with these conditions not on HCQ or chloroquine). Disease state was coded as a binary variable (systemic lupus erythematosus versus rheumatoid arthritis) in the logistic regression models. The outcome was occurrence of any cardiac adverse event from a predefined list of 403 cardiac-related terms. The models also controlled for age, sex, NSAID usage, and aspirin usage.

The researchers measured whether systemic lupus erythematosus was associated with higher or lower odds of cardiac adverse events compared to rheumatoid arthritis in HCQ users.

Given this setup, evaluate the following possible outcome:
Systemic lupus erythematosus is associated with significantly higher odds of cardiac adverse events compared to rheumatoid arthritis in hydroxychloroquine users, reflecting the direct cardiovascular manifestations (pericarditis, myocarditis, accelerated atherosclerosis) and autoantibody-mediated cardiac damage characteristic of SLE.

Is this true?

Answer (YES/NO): YES